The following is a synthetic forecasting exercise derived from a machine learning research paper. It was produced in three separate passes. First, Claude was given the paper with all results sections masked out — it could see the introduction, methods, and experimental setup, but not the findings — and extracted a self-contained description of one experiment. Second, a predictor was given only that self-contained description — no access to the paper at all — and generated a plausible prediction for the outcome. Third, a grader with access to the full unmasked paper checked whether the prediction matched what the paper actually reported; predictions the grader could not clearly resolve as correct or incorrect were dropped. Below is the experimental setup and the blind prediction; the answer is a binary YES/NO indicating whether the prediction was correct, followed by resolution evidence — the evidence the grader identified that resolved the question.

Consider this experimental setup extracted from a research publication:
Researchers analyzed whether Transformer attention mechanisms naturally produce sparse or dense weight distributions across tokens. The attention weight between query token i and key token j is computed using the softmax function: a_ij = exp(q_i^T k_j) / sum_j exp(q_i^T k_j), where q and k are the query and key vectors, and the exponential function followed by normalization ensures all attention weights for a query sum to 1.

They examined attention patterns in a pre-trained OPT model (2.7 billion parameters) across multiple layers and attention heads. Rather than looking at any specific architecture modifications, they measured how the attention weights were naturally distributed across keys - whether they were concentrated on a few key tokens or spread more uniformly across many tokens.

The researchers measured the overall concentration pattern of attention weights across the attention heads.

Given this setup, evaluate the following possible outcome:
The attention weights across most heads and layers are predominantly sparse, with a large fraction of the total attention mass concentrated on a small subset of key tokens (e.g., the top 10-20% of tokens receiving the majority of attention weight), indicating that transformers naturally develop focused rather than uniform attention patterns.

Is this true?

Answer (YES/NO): YES